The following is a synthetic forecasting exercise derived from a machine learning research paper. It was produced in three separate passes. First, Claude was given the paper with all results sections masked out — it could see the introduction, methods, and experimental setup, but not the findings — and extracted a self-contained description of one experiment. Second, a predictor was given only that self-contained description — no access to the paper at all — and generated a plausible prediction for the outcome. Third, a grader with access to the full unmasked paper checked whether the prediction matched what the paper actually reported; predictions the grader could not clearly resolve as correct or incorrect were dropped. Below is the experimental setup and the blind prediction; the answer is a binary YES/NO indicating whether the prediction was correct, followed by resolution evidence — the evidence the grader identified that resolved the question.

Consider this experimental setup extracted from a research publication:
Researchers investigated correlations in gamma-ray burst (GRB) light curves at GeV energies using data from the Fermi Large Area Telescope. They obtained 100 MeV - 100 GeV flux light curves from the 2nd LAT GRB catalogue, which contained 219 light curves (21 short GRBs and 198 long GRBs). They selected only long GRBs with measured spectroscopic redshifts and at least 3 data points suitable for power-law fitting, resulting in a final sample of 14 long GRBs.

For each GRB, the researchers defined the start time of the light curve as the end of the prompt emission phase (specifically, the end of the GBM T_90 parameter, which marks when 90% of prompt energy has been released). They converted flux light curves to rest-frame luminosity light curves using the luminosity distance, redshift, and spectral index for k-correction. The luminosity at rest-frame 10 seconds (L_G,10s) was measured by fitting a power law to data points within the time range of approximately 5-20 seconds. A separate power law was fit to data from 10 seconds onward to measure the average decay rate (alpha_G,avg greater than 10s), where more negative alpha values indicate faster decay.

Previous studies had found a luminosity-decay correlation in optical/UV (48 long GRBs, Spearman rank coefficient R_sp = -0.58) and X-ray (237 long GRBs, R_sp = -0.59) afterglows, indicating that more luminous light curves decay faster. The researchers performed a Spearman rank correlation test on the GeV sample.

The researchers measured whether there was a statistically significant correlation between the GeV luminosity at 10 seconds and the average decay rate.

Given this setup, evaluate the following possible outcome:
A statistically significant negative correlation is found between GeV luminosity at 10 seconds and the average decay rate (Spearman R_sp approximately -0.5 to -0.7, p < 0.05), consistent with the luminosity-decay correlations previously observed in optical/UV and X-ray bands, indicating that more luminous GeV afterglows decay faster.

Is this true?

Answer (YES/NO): NO